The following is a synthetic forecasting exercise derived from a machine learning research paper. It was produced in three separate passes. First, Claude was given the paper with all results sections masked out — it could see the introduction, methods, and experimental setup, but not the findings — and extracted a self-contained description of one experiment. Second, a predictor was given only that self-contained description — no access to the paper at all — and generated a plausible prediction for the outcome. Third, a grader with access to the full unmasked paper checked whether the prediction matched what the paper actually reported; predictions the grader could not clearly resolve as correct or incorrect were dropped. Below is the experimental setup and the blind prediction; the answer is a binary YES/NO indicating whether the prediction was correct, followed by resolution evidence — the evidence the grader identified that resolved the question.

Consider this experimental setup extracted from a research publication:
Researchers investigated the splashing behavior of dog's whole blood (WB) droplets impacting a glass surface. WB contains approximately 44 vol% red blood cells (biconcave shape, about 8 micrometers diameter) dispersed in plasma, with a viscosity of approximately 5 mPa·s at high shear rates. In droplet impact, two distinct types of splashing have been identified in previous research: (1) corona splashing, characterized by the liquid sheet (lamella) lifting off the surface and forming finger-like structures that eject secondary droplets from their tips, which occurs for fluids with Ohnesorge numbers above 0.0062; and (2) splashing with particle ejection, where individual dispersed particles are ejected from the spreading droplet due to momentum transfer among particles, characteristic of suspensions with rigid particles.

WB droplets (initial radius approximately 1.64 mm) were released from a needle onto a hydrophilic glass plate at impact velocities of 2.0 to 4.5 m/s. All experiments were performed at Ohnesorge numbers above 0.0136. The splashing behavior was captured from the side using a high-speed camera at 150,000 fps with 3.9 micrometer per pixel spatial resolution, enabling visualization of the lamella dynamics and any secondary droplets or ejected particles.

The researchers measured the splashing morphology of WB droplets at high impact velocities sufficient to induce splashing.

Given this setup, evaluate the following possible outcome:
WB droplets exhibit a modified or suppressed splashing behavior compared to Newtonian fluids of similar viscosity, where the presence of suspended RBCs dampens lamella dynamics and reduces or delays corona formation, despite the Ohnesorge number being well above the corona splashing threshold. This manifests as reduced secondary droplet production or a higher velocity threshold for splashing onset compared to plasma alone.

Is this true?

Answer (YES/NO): NO